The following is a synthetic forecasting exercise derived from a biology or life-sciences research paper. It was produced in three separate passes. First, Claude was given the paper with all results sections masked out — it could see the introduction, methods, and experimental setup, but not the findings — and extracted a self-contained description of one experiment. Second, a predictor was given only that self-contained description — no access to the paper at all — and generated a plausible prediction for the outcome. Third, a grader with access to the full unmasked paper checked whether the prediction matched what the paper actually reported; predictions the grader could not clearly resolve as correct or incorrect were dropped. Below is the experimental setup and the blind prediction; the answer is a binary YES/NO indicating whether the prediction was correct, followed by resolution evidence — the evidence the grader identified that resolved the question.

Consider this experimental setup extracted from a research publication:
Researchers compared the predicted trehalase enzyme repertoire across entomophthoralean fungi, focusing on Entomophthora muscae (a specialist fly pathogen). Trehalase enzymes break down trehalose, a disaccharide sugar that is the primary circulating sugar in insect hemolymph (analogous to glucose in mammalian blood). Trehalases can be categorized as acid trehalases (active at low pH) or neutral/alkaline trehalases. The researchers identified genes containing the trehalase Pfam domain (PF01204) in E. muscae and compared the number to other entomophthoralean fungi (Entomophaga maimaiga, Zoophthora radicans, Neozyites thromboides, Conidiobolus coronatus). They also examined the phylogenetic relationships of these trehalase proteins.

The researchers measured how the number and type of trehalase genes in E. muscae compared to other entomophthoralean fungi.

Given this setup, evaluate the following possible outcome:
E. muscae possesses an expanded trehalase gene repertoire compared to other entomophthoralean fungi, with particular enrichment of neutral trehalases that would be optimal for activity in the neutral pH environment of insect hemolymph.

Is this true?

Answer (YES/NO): NO